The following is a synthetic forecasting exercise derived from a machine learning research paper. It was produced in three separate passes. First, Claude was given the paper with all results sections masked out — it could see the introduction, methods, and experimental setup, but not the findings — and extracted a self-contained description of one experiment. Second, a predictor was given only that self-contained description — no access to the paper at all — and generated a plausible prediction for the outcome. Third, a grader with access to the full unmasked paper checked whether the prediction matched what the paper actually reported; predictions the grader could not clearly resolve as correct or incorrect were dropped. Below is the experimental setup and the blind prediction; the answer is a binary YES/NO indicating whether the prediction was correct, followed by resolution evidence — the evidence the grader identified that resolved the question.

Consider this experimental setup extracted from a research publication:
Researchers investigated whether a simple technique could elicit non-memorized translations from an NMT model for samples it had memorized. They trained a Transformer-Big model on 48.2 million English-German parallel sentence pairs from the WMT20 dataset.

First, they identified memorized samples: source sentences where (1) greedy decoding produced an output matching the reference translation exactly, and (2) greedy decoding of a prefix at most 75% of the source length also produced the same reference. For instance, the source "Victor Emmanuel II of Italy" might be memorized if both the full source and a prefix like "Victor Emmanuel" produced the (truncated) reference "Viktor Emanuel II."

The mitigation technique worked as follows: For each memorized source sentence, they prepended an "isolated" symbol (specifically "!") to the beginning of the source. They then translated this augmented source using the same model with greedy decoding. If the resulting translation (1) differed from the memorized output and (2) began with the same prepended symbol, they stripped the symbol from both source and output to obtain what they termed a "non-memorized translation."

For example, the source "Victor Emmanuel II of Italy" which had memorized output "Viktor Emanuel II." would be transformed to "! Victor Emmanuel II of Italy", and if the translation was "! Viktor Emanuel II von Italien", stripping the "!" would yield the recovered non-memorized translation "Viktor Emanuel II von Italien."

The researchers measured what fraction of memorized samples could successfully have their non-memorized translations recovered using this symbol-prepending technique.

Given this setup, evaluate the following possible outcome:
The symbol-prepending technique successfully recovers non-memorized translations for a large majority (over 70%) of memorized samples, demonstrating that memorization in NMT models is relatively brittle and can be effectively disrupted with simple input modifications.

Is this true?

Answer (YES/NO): NO